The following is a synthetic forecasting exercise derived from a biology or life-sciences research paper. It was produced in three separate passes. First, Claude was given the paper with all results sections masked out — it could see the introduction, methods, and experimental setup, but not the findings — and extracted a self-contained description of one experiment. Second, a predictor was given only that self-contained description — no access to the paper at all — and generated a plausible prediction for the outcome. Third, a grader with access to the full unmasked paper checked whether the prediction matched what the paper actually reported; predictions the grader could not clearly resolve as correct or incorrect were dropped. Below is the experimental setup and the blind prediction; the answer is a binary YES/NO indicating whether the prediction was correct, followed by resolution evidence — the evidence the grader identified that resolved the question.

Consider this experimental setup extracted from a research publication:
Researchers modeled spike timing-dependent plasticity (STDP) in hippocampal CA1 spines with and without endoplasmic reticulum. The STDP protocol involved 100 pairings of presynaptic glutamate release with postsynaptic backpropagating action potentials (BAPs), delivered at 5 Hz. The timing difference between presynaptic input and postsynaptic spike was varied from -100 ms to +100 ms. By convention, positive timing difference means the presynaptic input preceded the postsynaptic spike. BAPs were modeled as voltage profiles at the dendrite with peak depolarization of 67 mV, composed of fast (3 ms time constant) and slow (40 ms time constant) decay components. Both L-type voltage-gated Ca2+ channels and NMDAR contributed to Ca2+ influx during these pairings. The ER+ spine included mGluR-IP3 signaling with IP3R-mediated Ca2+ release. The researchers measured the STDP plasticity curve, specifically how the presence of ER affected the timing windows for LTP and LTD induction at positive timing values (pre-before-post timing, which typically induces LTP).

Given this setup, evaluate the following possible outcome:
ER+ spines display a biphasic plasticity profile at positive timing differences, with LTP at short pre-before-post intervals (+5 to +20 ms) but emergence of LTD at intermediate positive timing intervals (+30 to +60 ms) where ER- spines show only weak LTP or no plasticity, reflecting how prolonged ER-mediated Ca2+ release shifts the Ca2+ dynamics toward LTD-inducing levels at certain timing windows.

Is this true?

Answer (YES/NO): NO